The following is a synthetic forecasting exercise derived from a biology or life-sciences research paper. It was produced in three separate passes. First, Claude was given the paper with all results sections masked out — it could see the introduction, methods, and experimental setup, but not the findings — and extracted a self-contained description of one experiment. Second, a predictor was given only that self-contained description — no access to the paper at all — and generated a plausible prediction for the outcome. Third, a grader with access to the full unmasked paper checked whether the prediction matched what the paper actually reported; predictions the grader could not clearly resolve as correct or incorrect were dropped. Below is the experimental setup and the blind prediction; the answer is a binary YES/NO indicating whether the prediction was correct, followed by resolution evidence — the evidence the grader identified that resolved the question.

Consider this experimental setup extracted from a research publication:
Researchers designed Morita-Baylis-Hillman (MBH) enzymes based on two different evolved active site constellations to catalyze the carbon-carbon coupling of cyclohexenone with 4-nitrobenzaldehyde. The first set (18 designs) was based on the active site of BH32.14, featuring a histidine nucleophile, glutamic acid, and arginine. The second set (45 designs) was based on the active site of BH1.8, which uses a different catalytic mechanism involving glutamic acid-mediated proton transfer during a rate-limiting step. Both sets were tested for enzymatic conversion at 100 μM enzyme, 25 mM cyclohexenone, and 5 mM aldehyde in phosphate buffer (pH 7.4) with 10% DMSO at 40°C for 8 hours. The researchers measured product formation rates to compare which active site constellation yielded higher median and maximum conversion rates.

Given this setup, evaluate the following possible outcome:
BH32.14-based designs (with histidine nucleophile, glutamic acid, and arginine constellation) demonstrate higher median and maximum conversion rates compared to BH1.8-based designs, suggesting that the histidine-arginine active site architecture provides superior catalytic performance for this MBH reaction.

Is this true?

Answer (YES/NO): NO